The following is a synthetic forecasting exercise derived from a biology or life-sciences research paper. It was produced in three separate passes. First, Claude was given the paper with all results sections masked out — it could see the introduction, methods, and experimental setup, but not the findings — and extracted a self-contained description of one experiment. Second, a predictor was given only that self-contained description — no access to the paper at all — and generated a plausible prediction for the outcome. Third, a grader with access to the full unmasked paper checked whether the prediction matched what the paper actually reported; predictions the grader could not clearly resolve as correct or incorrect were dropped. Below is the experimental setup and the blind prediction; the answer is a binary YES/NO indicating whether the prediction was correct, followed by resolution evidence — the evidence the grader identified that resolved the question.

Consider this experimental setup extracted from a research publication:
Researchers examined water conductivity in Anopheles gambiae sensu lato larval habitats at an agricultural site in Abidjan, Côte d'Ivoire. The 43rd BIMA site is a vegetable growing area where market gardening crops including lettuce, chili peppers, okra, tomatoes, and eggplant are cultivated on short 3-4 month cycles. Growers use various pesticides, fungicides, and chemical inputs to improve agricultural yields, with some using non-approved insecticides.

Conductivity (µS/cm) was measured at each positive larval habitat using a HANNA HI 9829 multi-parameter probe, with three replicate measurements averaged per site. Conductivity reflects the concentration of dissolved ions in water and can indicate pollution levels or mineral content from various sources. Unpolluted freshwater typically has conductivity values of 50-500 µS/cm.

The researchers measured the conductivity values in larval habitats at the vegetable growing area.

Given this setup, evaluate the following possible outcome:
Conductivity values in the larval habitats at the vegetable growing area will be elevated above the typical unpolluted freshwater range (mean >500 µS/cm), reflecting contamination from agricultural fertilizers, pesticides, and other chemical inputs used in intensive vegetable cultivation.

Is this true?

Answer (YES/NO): YES